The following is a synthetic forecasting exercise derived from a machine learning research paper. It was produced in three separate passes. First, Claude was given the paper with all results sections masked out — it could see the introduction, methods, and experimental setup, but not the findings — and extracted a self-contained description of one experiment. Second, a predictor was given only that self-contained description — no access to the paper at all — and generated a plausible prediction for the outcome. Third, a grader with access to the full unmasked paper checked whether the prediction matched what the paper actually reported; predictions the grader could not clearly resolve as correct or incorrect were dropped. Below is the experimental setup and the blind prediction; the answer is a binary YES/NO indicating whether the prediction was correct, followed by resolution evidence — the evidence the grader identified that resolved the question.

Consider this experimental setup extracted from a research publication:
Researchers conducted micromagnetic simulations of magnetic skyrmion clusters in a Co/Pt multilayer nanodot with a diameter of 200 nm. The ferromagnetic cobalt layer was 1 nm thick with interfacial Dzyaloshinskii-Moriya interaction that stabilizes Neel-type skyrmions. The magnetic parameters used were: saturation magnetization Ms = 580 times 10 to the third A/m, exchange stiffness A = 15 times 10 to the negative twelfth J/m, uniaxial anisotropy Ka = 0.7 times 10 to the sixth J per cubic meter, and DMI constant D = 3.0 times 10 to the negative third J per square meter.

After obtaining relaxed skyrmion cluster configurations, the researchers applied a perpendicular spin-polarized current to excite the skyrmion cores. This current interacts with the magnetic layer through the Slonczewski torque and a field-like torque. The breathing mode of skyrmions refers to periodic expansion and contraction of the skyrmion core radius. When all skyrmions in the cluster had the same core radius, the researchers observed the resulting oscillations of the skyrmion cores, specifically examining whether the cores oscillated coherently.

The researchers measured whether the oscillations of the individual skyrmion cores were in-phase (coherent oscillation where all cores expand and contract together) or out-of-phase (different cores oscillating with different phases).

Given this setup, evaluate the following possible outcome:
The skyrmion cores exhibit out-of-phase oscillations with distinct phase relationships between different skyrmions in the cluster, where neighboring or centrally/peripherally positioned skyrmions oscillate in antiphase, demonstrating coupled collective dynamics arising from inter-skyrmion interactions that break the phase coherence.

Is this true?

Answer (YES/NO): NO